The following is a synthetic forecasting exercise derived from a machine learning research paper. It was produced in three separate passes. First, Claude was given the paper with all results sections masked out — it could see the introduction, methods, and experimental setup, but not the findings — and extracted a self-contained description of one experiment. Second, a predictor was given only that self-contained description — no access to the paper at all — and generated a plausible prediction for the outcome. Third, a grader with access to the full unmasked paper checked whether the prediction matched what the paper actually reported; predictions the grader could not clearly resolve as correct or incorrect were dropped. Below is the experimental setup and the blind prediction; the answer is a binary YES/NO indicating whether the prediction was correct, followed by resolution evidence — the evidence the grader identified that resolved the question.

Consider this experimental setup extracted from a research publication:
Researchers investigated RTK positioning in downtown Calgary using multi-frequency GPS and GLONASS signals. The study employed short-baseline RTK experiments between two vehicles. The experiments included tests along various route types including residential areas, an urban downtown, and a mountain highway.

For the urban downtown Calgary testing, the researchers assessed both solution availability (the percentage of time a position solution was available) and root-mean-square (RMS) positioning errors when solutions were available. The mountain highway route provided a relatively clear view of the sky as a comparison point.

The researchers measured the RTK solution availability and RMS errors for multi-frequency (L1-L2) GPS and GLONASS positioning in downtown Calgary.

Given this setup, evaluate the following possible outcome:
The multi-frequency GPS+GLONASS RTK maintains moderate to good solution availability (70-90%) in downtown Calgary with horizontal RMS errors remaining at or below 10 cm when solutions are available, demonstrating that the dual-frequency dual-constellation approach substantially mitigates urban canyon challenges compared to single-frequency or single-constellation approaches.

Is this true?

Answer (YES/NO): NO